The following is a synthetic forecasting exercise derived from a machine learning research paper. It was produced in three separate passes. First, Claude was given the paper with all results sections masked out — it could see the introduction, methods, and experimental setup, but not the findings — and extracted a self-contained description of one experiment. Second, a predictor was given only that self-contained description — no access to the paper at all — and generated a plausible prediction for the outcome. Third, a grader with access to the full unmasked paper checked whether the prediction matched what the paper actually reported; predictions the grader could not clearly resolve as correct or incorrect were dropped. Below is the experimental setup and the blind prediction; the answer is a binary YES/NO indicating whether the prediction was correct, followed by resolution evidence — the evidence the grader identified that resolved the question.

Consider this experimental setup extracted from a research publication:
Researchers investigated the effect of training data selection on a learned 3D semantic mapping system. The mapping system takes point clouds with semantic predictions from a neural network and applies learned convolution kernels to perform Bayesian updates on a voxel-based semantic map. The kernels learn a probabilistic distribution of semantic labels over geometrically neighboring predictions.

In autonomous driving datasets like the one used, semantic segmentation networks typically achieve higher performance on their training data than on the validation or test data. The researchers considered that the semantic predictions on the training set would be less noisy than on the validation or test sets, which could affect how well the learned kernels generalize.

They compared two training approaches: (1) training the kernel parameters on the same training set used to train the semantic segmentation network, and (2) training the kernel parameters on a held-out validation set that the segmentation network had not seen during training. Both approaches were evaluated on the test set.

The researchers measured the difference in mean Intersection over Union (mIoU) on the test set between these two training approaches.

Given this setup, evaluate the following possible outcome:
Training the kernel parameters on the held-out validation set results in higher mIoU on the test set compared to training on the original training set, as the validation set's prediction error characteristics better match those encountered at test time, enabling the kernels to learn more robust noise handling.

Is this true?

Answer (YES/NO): YES